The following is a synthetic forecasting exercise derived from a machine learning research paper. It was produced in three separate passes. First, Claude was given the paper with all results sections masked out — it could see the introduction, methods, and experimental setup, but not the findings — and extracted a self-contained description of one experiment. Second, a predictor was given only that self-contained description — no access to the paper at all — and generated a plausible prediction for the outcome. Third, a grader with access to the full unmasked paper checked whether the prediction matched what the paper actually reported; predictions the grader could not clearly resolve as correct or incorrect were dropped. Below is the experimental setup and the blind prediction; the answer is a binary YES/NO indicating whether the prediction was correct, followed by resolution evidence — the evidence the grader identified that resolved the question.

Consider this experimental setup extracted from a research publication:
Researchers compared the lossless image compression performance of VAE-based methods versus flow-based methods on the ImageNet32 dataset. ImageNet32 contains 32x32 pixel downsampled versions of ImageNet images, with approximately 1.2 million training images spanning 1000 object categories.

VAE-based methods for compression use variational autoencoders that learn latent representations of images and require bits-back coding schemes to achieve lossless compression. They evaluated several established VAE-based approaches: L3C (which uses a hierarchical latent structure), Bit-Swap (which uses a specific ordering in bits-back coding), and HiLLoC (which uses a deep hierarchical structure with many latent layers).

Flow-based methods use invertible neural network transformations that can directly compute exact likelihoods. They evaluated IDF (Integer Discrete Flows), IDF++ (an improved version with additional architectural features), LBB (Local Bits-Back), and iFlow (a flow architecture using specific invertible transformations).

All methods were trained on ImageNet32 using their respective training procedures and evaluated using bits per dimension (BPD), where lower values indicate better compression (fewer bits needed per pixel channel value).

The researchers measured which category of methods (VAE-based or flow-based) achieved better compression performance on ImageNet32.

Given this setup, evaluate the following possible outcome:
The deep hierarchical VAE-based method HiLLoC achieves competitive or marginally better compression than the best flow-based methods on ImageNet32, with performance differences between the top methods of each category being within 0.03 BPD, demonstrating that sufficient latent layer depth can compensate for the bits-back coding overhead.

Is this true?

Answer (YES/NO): NO